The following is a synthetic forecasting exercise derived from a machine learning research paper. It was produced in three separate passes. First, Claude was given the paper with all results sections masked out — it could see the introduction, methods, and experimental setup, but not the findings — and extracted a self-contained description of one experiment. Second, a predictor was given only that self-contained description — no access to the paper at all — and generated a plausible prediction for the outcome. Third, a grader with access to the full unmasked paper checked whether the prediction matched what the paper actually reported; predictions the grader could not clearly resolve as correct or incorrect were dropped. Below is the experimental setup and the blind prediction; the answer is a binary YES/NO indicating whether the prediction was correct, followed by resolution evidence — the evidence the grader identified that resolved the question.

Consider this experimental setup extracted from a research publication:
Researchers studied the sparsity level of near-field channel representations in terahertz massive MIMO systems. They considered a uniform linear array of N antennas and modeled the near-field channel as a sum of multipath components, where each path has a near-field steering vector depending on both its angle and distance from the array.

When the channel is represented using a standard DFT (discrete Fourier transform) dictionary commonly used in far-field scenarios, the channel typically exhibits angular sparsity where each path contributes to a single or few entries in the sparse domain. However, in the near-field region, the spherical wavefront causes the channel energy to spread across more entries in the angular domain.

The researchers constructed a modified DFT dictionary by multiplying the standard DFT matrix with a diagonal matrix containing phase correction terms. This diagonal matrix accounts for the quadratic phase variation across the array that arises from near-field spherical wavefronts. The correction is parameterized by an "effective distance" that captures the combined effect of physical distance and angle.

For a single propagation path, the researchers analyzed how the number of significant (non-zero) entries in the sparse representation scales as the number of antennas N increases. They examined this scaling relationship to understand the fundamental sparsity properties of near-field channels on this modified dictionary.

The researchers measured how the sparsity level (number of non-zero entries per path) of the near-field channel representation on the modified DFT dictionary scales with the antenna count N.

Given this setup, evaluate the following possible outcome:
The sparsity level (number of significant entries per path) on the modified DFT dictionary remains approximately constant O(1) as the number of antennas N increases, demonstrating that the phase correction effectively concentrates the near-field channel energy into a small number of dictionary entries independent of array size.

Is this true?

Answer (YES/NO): NO